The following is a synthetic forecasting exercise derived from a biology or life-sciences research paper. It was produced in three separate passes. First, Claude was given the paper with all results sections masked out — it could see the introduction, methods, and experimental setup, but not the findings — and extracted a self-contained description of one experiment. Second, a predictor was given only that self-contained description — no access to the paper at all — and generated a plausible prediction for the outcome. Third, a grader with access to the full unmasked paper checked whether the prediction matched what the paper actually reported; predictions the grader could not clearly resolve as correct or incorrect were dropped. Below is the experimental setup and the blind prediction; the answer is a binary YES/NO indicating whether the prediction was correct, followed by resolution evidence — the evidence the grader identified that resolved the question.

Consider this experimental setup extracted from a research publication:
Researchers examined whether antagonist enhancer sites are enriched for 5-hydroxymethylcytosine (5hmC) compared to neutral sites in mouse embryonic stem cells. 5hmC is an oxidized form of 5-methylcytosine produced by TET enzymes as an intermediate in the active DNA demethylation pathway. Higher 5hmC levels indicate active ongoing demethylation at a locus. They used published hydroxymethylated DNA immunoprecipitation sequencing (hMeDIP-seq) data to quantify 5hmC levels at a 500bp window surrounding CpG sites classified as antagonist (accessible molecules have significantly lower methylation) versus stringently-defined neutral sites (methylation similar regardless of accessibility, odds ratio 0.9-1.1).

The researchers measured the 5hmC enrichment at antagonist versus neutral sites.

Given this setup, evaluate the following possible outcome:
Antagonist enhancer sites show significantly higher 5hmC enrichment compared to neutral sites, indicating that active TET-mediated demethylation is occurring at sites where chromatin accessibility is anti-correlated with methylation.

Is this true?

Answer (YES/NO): NO